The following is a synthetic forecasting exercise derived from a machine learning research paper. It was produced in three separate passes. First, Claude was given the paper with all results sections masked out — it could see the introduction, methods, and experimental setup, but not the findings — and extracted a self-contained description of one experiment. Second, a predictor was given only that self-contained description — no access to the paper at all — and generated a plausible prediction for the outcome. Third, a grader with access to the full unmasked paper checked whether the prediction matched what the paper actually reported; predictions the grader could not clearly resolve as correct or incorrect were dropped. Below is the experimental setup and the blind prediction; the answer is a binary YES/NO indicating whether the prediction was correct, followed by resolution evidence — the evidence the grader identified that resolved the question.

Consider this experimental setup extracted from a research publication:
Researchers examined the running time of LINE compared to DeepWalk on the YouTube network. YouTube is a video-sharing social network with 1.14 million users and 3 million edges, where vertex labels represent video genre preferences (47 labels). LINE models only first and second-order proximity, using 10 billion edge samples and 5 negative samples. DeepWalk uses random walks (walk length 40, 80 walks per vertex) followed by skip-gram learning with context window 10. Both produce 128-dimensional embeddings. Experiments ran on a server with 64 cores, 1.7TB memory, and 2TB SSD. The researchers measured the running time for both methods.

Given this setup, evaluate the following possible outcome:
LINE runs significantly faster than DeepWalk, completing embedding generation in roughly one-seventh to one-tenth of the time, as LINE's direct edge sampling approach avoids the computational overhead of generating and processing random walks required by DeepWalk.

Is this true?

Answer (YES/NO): NO